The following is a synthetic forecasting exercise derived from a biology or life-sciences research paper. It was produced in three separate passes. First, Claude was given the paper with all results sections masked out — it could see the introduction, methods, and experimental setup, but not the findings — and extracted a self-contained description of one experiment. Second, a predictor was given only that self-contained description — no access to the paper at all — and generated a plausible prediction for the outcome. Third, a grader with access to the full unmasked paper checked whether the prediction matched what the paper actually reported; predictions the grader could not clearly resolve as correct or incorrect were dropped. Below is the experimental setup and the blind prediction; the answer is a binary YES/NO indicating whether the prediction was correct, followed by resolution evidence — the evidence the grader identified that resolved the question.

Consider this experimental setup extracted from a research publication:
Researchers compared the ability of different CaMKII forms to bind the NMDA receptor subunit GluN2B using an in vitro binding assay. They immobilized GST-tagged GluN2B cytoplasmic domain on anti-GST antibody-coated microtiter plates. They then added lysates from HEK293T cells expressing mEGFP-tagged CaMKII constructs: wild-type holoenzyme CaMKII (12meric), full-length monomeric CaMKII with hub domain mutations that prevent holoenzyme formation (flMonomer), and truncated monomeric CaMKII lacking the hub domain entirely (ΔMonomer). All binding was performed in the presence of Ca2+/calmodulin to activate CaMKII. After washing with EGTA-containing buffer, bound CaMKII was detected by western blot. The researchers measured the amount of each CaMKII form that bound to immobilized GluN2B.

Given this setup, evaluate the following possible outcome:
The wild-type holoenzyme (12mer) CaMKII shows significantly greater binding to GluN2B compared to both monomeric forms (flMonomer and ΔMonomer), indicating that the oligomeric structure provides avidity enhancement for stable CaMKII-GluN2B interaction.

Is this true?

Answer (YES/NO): NO